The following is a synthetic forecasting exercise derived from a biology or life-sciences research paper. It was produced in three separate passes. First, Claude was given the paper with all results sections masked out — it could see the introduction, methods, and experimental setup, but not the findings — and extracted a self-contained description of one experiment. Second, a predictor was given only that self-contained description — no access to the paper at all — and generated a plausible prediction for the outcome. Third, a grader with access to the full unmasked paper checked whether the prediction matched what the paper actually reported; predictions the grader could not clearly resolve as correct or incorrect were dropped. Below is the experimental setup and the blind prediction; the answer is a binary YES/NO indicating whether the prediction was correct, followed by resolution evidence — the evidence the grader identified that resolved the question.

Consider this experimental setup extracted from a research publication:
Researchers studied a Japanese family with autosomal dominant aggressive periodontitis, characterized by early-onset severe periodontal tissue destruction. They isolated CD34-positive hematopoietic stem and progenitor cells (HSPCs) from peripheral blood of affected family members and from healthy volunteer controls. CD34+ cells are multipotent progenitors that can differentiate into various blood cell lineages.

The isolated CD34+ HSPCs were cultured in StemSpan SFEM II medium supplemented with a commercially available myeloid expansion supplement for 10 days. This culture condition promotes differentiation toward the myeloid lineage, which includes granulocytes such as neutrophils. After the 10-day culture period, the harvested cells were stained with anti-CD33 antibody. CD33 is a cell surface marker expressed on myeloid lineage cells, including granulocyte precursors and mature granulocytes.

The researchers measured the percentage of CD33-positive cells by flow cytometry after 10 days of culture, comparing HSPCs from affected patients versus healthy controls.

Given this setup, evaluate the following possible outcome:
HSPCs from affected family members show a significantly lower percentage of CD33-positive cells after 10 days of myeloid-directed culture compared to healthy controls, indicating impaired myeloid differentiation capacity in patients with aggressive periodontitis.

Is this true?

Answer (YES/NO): YES